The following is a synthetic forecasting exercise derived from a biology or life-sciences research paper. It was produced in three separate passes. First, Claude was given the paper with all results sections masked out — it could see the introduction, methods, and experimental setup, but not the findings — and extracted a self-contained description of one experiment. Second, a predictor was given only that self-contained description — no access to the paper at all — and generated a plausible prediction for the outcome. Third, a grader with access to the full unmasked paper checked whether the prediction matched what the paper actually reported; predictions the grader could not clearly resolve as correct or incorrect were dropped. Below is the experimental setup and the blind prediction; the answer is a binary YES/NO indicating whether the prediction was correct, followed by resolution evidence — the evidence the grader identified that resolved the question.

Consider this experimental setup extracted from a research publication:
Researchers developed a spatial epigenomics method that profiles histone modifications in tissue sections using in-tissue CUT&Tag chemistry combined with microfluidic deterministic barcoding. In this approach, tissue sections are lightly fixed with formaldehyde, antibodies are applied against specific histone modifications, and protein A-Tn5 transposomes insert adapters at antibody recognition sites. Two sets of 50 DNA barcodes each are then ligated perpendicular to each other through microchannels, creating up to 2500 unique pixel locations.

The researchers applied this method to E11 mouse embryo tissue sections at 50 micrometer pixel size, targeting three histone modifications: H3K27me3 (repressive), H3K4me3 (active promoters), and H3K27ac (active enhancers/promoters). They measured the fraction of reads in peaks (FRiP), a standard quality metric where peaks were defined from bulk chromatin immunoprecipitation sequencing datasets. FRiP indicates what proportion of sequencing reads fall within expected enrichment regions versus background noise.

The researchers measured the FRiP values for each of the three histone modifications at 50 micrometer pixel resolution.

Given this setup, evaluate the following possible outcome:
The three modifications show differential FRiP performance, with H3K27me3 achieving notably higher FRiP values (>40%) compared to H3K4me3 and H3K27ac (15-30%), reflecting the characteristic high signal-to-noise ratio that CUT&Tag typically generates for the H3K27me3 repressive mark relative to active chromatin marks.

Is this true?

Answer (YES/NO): NO